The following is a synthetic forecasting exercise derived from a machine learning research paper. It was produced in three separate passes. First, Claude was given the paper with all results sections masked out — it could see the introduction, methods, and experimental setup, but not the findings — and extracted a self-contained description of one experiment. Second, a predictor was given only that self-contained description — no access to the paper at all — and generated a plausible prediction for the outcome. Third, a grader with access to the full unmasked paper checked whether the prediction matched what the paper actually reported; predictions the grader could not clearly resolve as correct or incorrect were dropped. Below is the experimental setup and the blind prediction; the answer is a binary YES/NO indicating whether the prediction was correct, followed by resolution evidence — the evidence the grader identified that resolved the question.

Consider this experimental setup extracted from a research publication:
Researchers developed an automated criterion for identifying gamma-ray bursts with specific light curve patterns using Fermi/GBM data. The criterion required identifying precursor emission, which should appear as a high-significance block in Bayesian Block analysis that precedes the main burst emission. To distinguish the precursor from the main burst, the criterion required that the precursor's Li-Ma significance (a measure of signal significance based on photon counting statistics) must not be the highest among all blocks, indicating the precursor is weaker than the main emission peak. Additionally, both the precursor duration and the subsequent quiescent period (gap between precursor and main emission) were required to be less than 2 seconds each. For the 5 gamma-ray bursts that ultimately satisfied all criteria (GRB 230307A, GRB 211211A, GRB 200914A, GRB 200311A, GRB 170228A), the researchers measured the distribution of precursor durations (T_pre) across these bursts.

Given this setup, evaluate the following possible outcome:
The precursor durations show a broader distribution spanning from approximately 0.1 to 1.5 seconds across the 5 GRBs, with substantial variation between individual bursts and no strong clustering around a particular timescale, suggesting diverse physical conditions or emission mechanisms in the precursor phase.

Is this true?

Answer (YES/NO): NO